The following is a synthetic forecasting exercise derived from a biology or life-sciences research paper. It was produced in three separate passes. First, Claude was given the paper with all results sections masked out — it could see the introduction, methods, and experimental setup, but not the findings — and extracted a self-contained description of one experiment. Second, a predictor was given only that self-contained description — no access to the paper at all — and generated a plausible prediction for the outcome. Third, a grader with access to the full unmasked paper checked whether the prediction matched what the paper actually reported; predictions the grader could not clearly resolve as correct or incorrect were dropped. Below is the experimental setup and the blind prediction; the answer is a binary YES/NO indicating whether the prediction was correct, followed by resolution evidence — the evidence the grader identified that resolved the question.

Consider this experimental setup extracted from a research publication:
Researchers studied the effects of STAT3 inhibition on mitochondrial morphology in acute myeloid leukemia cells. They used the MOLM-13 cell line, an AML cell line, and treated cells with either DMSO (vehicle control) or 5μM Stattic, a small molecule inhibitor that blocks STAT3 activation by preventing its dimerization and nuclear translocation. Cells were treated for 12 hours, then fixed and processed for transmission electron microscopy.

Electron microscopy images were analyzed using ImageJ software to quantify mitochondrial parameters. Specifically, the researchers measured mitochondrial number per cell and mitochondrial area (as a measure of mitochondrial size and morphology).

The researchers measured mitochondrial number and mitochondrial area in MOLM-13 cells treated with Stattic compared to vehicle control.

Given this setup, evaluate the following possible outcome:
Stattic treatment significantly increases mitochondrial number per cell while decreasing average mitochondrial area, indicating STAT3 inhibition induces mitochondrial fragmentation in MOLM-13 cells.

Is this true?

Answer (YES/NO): NO